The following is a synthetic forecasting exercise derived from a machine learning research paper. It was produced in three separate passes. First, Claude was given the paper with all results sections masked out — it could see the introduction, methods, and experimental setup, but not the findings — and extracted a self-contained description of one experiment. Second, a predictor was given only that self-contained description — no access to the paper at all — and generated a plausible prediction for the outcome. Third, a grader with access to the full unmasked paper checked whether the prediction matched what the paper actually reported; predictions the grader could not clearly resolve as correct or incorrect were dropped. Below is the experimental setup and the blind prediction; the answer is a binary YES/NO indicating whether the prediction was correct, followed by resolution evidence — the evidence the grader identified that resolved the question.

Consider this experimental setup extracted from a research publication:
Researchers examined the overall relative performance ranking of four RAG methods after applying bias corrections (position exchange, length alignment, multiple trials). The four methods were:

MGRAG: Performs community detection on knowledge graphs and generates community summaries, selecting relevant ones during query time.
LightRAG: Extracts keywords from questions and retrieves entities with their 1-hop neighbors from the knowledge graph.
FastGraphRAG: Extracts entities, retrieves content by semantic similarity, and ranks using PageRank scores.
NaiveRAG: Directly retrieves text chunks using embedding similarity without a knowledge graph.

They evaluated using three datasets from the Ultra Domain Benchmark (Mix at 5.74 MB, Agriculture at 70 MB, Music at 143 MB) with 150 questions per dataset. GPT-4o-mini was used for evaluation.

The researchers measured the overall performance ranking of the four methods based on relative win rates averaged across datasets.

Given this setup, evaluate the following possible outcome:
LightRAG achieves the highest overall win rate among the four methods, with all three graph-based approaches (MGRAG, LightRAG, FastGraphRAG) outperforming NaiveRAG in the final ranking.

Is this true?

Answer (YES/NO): NO